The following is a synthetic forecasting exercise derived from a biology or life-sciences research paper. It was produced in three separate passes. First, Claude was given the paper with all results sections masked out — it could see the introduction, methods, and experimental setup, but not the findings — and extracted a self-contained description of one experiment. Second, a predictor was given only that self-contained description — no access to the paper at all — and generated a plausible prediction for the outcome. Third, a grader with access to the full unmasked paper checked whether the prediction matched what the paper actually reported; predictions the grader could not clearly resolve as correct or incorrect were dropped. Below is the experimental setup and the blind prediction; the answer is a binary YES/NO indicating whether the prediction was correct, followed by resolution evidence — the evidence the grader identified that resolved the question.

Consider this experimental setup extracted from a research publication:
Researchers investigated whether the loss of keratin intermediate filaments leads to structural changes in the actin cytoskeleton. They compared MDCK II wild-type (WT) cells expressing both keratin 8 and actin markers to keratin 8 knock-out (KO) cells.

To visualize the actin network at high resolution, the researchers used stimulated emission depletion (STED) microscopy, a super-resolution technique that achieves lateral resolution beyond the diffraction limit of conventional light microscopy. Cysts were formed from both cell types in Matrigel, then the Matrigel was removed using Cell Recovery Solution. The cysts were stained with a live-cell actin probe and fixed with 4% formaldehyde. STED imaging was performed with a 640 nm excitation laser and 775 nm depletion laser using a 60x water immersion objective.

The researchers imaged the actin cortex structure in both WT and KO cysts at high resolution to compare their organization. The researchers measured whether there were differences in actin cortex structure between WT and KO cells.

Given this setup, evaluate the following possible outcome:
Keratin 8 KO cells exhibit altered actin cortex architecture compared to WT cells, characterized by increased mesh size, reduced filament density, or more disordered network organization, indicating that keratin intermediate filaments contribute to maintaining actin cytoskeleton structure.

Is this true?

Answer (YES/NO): YES